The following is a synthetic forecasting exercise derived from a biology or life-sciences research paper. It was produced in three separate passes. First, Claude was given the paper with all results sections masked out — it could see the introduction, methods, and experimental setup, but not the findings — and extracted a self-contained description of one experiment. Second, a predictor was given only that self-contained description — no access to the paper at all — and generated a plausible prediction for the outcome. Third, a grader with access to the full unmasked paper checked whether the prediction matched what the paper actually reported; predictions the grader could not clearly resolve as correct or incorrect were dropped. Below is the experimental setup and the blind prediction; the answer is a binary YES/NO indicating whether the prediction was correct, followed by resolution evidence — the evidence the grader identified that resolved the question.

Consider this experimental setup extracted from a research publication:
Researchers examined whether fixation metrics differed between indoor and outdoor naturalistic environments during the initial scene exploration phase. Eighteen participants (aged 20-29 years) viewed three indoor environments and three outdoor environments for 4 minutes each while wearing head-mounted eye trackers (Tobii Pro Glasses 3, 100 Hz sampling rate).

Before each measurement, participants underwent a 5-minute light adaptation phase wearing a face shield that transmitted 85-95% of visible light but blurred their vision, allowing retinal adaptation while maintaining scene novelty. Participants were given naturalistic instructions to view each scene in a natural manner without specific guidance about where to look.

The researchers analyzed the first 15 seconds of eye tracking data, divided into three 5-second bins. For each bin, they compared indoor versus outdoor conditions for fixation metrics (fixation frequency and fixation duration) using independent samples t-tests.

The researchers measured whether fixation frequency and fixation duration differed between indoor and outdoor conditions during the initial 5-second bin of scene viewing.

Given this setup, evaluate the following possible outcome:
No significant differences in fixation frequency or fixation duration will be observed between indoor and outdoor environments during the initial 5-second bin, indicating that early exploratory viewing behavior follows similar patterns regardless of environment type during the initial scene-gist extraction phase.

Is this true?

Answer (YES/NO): YES